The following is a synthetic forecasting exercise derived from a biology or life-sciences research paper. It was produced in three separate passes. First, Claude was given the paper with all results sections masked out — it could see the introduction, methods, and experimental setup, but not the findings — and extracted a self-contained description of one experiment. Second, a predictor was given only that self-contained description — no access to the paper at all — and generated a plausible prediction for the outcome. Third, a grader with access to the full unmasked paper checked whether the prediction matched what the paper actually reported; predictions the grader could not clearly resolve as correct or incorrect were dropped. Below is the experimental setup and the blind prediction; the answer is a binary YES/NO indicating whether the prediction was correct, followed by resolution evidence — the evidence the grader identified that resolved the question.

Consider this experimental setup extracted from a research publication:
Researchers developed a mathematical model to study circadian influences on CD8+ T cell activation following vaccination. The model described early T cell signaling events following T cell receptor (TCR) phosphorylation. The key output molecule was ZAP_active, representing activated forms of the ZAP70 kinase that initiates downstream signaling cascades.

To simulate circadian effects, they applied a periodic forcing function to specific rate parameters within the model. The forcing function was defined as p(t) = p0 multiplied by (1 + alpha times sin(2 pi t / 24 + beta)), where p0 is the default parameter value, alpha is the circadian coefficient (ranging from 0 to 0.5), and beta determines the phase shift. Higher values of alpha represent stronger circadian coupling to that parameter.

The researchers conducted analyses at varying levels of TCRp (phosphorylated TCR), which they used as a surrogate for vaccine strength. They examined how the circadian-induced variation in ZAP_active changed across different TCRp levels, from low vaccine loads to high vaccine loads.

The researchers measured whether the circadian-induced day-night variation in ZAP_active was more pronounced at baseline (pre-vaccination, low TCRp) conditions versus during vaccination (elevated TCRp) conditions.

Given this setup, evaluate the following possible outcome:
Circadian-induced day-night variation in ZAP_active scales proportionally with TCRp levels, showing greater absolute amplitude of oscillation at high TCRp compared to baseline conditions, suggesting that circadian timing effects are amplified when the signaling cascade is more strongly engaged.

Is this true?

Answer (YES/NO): NO